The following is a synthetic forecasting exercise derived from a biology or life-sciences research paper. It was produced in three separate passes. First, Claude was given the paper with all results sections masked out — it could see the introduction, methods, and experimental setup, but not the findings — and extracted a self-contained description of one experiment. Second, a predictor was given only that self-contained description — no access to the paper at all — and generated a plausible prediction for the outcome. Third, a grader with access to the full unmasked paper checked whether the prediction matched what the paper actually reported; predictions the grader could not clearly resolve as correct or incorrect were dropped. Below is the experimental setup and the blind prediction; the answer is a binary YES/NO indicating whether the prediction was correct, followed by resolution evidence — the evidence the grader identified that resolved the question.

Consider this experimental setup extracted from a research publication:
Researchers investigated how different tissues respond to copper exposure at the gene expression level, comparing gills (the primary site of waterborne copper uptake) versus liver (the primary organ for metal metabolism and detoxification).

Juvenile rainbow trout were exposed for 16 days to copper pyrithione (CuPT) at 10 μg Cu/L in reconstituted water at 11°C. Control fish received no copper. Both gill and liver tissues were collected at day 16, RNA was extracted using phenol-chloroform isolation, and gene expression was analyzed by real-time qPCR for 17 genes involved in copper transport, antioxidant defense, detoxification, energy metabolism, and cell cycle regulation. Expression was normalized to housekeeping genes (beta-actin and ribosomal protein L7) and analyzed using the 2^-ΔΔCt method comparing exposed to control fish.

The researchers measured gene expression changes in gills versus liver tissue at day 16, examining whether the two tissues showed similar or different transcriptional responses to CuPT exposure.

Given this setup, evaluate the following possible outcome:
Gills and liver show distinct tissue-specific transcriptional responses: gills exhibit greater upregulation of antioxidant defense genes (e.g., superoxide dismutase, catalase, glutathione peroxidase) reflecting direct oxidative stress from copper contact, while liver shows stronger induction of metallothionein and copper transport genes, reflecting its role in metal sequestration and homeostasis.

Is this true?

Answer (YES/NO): NO